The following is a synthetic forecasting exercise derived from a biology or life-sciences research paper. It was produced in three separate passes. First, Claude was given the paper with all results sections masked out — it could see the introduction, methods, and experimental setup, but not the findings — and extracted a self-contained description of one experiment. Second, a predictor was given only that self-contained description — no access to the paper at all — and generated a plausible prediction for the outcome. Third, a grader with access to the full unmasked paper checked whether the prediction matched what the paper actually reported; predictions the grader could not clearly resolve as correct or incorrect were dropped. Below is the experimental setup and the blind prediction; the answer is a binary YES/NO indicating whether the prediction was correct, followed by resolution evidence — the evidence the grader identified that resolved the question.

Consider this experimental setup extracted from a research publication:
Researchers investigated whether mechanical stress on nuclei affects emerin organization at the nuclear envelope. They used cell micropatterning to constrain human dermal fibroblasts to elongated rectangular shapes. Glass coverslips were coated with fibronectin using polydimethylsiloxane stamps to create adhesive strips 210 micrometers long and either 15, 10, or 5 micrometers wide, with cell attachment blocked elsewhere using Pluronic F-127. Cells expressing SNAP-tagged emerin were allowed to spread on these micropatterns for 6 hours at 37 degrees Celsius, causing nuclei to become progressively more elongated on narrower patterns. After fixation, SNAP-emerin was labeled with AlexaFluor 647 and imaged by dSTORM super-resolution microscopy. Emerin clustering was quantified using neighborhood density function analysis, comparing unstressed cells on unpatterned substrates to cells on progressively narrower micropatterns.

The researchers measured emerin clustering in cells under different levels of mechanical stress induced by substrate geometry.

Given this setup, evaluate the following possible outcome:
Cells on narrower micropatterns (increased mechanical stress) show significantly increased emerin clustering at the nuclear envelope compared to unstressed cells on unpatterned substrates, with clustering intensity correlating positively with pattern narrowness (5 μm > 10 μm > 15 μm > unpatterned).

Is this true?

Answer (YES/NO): NO